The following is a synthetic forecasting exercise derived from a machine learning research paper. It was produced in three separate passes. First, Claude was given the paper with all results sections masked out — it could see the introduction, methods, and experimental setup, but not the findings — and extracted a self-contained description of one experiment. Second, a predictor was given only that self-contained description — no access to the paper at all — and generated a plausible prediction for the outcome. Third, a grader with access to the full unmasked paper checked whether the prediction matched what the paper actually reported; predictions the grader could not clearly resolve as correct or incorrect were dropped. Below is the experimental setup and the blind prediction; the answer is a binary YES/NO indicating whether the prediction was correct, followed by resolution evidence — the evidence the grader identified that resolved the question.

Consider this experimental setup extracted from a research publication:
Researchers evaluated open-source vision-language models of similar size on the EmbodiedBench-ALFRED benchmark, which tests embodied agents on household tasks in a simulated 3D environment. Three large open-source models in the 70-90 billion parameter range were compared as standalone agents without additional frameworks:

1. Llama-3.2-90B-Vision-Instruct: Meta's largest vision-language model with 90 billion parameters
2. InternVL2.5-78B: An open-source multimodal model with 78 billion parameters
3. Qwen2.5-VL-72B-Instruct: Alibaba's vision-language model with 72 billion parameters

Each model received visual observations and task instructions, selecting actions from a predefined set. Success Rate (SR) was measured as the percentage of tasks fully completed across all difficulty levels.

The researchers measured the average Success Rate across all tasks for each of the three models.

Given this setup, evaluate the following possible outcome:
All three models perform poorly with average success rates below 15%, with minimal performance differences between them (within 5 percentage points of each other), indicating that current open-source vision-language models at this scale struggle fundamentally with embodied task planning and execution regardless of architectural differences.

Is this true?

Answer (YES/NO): NO